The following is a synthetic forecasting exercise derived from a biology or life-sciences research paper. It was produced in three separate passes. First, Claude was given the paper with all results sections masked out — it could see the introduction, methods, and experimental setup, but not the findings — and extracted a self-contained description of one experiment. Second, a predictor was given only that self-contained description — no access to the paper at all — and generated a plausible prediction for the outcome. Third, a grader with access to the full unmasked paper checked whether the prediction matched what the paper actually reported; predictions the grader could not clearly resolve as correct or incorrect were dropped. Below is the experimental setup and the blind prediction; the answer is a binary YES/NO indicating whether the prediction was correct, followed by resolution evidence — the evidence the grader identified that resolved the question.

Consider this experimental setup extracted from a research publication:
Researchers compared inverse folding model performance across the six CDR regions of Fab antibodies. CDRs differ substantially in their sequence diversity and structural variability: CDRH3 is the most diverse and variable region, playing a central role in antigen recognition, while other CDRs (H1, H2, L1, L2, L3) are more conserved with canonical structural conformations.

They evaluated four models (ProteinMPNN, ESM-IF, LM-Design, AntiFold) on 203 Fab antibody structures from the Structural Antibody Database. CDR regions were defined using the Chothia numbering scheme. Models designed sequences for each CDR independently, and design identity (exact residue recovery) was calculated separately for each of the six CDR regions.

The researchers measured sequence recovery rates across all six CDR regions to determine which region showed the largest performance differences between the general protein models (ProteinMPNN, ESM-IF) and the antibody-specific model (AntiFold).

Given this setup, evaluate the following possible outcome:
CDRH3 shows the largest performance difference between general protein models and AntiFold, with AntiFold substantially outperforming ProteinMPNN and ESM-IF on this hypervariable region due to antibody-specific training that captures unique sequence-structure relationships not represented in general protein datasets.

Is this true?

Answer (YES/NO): NO